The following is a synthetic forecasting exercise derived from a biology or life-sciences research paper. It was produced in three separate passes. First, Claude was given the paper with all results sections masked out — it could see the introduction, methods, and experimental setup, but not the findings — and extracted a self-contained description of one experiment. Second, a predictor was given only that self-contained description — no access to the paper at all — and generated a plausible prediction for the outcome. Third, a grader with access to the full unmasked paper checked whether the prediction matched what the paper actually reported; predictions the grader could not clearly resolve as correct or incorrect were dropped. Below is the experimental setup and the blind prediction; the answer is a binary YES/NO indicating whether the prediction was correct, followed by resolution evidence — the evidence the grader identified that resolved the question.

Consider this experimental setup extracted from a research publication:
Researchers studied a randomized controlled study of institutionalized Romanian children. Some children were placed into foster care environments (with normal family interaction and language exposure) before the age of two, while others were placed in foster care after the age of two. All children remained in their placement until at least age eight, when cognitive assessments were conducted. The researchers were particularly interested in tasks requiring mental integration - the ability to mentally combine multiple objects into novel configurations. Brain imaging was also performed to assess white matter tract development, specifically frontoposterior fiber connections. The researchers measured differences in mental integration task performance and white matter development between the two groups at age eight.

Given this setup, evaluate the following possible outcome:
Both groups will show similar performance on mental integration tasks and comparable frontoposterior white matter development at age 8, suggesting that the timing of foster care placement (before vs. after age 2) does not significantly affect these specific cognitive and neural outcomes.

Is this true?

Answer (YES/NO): NO